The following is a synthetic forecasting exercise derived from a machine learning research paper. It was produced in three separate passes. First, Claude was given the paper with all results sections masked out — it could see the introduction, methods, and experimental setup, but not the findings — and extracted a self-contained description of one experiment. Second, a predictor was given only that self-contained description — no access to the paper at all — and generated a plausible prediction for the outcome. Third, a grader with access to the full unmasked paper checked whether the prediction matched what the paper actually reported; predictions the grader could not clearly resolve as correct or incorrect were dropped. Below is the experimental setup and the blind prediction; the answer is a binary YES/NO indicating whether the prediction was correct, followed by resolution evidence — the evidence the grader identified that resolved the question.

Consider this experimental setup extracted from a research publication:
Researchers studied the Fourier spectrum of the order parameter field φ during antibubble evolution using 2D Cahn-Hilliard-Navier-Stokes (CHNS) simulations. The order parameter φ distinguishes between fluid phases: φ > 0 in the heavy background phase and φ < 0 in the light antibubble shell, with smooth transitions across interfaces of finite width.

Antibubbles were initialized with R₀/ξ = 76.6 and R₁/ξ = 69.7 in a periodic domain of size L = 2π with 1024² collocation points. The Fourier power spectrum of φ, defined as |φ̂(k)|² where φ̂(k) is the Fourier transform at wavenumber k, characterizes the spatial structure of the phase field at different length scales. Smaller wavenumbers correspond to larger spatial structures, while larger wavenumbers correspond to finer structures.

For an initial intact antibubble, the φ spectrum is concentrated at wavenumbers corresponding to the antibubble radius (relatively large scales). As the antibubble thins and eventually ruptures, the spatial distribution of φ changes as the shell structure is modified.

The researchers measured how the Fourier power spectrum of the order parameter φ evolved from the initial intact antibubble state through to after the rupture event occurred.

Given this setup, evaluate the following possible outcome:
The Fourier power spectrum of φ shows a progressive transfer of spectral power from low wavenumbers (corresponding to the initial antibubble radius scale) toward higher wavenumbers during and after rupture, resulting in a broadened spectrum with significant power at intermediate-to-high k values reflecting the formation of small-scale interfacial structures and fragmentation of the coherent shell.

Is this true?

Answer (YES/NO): NO